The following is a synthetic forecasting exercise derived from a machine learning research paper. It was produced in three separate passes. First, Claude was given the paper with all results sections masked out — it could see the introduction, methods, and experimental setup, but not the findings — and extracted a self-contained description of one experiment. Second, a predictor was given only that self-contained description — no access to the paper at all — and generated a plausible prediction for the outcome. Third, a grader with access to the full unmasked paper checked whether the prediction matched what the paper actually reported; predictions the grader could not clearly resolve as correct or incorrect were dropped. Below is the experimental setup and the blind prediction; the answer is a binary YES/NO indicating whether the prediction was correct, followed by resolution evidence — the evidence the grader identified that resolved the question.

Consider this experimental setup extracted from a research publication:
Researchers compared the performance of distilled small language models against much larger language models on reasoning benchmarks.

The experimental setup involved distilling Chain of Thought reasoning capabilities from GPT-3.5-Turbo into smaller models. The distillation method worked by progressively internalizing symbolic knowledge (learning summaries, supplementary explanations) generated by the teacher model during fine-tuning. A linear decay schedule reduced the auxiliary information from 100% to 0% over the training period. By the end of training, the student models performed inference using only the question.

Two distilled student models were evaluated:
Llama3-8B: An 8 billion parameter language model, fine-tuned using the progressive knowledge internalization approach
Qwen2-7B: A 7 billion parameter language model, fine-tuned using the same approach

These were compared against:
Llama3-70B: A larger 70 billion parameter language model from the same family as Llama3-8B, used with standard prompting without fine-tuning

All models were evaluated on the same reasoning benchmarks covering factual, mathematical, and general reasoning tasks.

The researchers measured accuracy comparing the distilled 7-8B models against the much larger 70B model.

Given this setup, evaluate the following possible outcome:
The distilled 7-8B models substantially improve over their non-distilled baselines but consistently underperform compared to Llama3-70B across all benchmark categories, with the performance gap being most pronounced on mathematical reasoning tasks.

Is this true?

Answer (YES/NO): NO